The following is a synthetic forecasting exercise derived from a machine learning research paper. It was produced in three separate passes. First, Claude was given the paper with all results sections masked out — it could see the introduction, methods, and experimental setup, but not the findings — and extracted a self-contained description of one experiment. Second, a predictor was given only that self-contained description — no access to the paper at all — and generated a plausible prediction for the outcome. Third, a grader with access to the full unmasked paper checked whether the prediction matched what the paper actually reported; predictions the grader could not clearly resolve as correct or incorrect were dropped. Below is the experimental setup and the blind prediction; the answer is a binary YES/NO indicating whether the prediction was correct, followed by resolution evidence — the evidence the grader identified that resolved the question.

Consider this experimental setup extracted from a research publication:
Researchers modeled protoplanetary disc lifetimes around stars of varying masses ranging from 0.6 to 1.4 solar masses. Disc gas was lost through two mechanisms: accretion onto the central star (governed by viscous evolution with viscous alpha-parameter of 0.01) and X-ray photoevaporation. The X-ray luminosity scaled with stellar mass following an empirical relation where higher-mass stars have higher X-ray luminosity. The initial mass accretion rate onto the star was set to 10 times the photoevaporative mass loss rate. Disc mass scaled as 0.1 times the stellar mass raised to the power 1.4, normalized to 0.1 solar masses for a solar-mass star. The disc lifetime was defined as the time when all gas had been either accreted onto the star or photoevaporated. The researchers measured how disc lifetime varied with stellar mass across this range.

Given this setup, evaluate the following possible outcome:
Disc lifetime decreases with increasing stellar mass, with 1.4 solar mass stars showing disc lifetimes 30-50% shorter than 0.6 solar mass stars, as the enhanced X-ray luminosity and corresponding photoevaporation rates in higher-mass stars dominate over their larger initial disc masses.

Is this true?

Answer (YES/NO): NO